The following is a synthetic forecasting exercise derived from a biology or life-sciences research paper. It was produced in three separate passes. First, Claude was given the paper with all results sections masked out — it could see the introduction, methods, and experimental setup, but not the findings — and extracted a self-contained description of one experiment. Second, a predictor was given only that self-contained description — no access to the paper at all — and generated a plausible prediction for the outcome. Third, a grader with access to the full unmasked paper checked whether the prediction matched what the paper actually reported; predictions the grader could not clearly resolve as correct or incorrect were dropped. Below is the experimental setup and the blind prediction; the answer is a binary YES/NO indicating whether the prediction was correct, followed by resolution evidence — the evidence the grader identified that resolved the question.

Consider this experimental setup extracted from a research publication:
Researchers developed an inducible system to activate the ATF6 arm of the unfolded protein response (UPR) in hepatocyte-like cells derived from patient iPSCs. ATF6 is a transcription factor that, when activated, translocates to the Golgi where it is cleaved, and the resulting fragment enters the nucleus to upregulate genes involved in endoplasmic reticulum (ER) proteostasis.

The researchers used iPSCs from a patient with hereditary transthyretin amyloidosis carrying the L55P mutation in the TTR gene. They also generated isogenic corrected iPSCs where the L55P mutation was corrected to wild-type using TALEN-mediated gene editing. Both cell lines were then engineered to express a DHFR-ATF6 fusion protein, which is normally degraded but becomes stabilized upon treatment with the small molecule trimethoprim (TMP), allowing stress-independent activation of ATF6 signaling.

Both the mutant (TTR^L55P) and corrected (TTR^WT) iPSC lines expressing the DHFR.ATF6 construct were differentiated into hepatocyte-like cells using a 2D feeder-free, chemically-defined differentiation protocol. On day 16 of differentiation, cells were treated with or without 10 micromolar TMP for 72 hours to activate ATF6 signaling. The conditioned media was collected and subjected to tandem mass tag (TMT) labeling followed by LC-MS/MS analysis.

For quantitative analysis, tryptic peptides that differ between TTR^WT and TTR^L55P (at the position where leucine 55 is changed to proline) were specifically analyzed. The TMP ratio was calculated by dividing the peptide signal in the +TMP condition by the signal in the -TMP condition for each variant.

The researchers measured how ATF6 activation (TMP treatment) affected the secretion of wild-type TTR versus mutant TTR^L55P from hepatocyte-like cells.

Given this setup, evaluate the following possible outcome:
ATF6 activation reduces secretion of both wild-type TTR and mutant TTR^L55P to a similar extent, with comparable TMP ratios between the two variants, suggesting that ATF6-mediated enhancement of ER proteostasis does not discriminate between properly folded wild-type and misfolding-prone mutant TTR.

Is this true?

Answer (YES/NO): NO